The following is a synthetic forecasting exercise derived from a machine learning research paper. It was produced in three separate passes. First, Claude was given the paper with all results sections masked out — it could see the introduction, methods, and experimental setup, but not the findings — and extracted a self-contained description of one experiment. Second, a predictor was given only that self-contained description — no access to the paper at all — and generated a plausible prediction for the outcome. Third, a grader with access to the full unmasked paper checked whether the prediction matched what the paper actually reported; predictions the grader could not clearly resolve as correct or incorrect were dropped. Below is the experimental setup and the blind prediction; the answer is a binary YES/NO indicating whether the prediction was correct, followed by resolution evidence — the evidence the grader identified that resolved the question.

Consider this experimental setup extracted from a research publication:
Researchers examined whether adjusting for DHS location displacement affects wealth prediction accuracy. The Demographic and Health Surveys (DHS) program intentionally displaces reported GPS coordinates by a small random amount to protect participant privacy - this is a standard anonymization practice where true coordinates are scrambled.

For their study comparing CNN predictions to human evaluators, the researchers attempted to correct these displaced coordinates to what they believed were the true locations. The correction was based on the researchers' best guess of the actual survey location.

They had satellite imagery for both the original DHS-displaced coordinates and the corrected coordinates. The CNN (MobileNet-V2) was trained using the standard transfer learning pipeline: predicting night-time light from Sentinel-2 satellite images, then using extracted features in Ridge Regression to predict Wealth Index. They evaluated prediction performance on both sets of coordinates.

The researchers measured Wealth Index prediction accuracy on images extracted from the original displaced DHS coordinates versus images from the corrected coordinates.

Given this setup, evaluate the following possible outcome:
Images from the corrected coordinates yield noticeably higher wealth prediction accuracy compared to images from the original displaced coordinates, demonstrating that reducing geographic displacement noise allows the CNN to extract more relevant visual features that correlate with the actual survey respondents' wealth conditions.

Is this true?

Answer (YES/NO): NO